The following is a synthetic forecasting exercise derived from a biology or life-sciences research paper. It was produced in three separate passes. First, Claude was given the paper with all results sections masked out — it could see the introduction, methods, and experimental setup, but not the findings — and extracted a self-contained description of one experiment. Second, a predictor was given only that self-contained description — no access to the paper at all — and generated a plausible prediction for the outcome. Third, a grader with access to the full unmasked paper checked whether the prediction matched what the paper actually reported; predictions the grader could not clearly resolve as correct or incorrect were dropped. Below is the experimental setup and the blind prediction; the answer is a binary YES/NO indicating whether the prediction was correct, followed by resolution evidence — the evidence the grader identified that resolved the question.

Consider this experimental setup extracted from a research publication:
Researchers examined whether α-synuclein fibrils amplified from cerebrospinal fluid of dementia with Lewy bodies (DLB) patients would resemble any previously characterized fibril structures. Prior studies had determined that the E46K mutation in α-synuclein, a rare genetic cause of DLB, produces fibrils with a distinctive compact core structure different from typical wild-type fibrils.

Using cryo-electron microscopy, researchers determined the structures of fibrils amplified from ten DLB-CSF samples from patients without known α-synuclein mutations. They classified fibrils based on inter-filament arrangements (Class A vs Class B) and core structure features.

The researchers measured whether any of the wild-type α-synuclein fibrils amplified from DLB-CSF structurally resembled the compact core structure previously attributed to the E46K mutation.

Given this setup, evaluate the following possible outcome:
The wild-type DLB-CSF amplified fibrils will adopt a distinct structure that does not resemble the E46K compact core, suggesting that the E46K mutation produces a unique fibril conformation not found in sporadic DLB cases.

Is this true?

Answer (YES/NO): NO